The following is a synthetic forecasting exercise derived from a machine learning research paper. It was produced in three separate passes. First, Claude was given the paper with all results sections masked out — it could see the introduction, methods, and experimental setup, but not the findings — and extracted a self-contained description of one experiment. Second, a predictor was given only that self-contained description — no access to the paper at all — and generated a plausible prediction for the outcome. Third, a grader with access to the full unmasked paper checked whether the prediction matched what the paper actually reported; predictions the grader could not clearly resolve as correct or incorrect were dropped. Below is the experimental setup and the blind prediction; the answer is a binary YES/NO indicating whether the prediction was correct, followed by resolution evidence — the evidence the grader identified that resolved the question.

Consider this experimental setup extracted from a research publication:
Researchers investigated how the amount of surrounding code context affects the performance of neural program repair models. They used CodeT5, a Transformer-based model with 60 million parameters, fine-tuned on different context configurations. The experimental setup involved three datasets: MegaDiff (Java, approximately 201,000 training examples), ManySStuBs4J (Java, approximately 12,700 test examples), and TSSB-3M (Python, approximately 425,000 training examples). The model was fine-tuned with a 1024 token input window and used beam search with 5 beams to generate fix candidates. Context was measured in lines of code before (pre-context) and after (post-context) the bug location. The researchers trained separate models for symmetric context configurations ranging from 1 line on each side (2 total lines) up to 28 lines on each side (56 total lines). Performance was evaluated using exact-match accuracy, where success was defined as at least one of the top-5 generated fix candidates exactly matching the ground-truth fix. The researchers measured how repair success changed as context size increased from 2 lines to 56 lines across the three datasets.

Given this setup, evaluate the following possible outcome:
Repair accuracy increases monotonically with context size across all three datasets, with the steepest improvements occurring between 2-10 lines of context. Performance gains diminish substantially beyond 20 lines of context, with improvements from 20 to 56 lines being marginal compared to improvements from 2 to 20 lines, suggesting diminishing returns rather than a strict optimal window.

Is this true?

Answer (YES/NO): NO